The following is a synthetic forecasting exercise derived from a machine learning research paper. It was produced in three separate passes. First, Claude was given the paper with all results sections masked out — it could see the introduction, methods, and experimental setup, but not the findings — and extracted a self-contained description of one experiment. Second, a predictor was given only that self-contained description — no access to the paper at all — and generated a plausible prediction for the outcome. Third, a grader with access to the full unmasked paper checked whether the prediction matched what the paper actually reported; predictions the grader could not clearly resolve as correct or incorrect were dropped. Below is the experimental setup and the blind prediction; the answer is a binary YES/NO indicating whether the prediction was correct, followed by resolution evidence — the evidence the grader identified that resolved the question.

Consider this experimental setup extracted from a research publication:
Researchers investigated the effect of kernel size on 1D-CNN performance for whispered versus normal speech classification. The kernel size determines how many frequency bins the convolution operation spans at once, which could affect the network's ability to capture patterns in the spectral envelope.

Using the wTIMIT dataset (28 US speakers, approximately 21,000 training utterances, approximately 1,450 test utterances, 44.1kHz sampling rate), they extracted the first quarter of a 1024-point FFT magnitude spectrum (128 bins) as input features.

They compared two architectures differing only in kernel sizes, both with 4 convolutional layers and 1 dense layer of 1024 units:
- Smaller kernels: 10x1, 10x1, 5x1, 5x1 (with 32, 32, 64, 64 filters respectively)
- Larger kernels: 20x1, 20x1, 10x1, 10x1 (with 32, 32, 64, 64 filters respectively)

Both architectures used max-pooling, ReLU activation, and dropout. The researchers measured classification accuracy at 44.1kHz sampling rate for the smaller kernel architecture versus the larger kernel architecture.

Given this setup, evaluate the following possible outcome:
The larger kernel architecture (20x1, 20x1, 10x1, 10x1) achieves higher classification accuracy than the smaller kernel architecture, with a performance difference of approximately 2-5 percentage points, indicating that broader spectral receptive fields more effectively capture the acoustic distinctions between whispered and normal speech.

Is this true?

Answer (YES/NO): NO